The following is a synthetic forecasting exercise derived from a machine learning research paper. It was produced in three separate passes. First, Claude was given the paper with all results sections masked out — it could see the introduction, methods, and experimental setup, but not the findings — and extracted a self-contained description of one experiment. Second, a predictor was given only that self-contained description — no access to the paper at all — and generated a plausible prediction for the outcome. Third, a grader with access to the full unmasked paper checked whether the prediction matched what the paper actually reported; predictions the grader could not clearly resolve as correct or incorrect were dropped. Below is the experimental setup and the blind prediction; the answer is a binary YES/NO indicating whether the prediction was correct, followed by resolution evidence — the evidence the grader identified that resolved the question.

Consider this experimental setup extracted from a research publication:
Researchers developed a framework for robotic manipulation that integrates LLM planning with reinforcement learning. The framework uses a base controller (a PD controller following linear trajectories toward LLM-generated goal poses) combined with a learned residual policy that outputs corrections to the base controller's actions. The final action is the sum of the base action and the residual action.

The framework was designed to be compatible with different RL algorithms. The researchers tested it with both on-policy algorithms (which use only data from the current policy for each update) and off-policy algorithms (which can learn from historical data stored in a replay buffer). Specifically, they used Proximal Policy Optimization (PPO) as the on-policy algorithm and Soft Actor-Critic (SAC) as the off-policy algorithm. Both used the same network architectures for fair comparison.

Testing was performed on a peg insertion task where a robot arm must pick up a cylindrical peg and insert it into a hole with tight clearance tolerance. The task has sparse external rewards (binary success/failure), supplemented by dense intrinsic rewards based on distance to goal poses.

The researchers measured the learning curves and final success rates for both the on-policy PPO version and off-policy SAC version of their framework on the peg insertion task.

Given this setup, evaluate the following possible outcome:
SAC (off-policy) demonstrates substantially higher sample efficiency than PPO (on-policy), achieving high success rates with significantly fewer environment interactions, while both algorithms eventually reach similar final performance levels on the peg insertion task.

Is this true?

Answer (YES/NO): NO